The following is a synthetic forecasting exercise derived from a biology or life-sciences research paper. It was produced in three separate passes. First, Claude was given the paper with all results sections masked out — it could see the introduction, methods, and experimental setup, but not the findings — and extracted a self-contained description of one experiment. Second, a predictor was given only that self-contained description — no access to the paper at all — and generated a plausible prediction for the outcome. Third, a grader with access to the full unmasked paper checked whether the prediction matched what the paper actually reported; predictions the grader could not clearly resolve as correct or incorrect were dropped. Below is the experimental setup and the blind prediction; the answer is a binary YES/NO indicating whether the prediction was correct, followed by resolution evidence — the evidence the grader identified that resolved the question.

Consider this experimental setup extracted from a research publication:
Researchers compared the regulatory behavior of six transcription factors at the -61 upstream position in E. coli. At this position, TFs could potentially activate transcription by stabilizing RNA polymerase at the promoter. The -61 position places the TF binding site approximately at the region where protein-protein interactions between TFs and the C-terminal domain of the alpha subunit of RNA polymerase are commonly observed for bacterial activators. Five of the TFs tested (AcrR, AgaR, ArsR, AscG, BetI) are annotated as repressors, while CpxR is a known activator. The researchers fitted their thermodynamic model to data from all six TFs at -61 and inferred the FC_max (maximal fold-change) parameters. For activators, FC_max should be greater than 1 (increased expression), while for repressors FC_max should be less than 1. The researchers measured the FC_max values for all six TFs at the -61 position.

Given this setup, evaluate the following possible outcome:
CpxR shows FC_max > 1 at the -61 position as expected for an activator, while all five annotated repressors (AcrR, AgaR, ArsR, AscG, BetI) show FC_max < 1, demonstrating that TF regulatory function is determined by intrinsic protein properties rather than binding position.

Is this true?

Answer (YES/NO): NO